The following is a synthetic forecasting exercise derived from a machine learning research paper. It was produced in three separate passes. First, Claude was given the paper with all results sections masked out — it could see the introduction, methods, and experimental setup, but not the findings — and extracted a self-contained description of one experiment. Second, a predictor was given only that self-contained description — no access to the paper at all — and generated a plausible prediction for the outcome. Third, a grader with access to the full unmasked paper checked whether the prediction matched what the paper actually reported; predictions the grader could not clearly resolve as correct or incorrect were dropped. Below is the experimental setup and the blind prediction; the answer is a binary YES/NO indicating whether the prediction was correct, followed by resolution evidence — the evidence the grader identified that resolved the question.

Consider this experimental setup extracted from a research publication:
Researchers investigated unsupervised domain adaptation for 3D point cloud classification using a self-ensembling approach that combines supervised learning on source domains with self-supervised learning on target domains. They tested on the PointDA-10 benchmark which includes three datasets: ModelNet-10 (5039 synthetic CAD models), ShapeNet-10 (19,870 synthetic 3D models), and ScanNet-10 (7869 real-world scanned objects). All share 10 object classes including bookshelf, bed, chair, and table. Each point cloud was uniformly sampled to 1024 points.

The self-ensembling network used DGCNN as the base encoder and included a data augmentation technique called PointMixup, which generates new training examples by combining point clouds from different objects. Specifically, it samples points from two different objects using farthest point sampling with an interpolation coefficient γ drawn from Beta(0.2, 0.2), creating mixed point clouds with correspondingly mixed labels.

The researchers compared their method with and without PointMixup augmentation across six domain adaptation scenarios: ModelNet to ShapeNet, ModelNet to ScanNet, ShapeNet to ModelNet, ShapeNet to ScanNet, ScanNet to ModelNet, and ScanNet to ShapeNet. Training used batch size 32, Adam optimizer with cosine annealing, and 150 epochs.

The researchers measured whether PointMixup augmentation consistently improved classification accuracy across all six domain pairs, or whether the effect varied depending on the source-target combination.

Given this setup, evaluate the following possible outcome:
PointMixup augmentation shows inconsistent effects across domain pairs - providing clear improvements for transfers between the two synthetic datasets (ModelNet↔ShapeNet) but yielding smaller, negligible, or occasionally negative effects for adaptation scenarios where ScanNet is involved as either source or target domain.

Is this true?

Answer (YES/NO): NO